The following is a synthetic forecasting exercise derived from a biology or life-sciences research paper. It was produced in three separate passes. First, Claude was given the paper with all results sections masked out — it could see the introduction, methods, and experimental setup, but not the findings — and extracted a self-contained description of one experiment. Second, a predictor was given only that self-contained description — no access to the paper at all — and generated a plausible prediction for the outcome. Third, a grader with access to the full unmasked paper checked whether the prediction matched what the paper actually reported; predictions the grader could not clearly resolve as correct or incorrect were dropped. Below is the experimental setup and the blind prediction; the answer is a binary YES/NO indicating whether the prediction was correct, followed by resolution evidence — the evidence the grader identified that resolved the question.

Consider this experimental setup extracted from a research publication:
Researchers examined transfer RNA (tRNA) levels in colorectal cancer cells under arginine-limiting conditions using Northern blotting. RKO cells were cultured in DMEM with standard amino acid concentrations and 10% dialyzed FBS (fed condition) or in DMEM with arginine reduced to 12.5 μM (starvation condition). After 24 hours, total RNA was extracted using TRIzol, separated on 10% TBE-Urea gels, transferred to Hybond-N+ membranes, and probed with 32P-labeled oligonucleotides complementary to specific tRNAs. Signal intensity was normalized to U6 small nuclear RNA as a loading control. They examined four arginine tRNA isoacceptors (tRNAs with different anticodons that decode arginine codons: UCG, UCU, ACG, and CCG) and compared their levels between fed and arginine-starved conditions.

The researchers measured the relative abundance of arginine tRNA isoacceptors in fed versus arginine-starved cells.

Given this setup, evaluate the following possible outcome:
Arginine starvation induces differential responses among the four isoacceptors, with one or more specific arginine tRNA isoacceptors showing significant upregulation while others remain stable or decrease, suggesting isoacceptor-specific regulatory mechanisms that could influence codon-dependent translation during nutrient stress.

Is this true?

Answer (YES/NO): NO